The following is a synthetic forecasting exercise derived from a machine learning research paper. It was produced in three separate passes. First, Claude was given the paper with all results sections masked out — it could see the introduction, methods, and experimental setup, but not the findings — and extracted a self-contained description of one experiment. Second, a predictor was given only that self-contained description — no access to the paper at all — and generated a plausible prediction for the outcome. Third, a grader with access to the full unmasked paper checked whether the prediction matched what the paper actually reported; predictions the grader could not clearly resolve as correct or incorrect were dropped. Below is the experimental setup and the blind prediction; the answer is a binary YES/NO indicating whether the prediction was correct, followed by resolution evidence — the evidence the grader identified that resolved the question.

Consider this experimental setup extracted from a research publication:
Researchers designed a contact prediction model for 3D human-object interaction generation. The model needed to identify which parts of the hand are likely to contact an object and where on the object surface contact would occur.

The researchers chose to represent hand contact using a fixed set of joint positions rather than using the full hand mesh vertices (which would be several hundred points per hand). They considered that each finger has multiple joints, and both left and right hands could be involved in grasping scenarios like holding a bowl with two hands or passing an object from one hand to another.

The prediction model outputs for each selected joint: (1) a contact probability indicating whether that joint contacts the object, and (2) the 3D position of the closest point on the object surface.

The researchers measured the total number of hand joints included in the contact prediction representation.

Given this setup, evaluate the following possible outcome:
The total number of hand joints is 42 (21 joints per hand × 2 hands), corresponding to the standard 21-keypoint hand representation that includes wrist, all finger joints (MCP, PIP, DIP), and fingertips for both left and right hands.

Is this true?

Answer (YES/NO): NO